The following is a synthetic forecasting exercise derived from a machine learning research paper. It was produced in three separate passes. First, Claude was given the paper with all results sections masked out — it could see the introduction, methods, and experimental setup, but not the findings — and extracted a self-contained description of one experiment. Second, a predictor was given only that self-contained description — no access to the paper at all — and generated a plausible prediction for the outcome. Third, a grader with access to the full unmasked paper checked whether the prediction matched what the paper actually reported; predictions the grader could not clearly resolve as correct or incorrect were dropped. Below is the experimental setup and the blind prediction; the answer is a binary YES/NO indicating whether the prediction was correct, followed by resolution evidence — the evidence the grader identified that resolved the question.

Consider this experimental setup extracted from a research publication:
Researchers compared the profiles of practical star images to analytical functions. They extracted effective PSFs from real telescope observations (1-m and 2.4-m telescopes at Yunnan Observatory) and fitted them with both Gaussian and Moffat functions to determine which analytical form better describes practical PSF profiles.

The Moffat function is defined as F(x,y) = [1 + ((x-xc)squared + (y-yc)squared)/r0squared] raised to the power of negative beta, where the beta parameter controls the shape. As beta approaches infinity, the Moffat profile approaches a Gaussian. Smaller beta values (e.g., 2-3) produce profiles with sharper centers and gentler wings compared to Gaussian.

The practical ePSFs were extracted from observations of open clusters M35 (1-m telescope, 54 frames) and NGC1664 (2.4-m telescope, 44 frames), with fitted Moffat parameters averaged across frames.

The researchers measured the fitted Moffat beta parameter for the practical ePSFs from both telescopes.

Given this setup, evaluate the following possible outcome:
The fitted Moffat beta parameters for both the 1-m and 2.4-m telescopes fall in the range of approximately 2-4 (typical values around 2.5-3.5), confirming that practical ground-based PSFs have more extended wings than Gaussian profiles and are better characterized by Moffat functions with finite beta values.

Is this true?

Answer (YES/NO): NO